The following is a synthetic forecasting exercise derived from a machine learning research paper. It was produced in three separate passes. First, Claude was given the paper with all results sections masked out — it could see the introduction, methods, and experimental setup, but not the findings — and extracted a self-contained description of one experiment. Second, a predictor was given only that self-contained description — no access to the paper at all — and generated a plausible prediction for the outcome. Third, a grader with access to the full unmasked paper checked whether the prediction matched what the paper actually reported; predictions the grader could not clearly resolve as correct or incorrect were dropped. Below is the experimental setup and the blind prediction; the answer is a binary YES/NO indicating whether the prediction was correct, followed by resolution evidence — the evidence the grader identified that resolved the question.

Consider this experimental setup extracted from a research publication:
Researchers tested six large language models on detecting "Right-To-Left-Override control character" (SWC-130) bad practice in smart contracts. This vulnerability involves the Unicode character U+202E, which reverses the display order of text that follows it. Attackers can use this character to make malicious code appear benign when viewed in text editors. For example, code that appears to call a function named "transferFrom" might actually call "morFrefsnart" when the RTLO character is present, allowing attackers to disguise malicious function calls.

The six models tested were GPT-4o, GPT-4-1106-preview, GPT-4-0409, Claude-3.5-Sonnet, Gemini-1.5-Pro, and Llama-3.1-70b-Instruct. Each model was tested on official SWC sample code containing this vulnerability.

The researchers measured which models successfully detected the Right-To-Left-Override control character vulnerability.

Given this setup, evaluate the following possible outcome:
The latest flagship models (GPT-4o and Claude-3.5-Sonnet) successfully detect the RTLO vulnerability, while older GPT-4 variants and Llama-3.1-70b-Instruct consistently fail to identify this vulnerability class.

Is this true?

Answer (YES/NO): NO